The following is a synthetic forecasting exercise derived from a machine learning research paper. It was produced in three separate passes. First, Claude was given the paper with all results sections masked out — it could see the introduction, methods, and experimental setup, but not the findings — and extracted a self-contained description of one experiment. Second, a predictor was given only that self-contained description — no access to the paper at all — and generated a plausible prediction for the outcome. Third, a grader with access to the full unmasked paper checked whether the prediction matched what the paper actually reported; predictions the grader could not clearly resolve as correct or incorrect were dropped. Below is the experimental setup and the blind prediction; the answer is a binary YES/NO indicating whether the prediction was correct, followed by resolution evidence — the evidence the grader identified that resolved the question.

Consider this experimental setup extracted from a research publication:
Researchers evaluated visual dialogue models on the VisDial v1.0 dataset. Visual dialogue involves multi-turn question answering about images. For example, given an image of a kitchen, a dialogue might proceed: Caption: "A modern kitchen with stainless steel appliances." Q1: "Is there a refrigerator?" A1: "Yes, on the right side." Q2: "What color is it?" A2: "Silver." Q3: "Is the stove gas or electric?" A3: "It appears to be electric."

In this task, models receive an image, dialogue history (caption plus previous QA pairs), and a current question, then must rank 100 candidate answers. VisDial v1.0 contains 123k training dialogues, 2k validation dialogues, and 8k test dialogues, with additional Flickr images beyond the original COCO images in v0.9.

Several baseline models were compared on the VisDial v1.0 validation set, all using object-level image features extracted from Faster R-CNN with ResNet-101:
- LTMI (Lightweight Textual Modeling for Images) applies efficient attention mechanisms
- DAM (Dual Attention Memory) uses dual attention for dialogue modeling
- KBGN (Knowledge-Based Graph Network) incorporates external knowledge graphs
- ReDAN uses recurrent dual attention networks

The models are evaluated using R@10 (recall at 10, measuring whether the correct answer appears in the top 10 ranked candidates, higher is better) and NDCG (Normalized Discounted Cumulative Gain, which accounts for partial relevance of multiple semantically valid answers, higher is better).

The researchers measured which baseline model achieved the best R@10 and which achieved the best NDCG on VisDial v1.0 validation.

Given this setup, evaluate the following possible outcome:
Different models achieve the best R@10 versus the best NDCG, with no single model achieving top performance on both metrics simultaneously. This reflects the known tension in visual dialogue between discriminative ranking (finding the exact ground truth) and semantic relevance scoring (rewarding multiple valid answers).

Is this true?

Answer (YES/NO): NO